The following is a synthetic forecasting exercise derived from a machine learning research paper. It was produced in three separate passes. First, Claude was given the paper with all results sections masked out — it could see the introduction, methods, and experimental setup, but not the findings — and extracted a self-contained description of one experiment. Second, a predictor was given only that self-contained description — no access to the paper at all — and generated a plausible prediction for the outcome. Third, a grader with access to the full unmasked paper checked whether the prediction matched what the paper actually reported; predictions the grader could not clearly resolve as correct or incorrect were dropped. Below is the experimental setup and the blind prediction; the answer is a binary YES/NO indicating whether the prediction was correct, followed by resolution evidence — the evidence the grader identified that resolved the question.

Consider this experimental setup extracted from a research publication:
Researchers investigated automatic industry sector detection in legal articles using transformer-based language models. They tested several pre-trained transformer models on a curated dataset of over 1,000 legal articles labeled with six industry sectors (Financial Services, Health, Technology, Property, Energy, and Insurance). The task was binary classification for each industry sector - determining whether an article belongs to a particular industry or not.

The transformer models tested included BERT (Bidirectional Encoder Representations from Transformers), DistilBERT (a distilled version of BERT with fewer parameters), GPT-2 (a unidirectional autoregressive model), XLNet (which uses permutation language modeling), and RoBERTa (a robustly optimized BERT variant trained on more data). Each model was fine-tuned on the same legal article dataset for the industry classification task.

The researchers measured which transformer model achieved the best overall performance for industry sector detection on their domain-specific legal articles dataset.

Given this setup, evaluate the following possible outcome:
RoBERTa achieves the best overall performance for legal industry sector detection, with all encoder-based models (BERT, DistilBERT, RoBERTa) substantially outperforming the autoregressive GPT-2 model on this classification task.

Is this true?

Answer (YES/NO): NO